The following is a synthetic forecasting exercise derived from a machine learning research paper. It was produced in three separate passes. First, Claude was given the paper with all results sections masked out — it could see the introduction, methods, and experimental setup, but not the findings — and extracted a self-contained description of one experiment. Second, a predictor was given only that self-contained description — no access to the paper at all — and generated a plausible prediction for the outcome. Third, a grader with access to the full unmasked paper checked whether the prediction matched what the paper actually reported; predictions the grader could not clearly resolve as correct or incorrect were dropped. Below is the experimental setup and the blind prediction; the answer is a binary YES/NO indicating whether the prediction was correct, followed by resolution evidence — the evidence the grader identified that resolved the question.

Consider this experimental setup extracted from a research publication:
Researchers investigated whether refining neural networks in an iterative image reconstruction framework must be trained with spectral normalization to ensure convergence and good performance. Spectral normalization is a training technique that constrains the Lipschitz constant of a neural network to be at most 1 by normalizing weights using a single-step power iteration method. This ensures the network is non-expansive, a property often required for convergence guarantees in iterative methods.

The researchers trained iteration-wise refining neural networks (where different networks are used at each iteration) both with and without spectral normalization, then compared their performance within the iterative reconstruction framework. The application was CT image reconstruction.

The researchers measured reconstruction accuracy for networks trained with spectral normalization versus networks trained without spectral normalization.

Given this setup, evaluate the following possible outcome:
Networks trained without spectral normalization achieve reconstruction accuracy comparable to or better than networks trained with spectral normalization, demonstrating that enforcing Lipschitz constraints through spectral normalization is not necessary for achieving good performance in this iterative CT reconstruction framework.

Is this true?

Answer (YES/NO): YES